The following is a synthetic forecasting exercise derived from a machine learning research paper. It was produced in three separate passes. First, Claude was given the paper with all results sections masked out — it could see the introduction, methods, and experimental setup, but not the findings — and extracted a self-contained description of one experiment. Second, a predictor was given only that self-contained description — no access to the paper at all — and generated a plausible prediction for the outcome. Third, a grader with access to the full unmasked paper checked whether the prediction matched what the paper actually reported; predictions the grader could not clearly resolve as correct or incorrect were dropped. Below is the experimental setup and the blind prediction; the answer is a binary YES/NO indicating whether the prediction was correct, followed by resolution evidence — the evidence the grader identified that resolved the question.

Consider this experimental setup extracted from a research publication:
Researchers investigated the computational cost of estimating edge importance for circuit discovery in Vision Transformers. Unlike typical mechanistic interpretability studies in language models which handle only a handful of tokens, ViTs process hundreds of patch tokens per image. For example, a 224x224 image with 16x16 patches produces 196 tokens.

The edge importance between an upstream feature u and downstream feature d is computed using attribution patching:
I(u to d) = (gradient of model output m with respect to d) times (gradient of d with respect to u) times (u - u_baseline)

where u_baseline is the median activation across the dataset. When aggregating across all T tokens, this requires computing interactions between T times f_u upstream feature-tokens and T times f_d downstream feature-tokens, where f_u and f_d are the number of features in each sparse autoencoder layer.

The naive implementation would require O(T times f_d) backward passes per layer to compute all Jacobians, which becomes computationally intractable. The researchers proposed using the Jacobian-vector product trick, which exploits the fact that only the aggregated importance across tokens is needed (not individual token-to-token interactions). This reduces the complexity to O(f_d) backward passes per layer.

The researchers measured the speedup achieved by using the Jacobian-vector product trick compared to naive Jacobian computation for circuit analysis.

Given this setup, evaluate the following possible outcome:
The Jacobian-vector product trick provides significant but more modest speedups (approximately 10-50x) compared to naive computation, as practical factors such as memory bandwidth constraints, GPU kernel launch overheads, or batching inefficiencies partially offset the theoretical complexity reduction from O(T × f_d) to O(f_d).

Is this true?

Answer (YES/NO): NO